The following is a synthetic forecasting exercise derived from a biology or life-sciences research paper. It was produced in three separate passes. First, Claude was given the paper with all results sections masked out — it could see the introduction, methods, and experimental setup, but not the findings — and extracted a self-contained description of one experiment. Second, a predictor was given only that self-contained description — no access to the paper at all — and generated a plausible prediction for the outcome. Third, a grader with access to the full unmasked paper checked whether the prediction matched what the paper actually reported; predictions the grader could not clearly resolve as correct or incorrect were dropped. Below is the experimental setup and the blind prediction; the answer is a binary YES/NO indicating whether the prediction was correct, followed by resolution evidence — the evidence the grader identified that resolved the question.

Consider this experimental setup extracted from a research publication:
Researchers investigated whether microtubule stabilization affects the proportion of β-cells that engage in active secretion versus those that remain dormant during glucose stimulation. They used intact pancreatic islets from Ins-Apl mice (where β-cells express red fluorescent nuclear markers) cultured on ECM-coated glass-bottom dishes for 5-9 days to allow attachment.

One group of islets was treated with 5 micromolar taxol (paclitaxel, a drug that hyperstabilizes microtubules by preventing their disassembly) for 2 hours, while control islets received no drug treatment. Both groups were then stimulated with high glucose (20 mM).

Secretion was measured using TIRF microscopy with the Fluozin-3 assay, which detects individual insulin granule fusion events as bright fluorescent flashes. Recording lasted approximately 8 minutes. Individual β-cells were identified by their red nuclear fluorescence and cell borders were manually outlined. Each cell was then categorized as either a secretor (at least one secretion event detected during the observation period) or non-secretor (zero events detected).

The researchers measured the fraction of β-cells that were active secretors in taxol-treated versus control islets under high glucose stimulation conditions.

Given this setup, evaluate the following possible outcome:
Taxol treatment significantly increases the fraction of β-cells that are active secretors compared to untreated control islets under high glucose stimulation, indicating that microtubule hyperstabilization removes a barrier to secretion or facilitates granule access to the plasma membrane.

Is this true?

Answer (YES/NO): NO